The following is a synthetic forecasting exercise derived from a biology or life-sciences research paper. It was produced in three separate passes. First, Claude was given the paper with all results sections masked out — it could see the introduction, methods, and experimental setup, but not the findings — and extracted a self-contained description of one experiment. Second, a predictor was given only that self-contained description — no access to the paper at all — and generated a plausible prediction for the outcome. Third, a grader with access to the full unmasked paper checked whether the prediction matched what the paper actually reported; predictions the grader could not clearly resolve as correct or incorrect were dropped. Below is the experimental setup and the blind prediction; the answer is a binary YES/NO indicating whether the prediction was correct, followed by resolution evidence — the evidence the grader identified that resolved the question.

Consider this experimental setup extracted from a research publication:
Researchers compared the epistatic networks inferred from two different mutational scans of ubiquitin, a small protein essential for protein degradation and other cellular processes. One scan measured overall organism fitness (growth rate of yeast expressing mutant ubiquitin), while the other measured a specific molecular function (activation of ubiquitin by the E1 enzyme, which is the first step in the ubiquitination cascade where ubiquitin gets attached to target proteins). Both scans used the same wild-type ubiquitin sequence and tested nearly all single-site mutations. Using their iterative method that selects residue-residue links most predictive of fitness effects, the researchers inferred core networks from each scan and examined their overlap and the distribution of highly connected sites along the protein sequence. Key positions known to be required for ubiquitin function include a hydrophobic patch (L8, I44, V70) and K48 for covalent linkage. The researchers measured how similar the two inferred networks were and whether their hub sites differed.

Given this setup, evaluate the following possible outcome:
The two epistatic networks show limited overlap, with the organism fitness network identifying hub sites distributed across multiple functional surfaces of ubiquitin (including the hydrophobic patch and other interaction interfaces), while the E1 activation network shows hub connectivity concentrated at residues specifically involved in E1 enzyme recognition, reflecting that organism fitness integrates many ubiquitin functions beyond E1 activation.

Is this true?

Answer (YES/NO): NO